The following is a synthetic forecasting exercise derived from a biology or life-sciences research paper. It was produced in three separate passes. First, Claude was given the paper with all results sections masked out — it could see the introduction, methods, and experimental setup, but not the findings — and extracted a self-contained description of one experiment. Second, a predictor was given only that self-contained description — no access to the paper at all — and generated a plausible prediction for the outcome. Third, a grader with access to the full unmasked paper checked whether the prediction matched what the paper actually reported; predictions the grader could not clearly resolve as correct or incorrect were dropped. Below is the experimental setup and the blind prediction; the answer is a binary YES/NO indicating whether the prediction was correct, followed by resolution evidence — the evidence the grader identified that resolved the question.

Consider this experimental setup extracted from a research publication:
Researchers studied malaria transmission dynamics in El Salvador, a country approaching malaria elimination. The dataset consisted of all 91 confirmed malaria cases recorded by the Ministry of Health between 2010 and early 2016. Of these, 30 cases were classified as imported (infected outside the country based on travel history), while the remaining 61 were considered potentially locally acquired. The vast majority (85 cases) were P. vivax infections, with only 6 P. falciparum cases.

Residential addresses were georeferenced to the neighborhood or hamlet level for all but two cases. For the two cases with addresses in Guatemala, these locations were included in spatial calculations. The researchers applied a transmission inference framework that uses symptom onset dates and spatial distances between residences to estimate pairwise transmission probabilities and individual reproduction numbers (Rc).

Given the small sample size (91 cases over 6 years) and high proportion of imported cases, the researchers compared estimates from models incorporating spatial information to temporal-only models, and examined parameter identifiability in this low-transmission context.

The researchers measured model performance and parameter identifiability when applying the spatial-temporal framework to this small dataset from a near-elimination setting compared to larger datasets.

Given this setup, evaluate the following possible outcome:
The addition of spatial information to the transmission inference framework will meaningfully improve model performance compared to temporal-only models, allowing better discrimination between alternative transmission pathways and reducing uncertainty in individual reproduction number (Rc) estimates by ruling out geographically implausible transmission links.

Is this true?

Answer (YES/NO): YES